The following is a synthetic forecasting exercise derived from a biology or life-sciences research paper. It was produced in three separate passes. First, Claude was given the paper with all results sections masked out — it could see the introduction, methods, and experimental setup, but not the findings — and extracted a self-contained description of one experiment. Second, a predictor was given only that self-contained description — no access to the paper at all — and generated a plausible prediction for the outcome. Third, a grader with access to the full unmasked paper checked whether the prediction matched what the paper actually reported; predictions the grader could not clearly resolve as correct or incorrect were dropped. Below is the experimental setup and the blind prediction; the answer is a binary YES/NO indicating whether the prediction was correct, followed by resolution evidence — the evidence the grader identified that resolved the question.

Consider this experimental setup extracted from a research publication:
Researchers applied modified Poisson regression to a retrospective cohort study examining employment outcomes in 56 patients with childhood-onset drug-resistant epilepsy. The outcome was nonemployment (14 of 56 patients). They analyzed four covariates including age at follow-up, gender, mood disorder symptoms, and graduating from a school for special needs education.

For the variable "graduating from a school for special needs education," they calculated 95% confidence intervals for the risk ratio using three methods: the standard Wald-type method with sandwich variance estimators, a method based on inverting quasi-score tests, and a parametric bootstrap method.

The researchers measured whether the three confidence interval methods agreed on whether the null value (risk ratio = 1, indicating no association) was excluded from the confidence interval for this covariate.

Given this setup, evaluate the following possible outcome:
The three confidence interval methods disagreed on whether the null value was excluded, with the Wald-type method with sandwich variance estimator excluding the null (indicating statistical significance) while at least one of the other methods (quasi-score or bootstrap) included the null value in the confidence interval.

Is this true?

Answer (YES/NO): NO